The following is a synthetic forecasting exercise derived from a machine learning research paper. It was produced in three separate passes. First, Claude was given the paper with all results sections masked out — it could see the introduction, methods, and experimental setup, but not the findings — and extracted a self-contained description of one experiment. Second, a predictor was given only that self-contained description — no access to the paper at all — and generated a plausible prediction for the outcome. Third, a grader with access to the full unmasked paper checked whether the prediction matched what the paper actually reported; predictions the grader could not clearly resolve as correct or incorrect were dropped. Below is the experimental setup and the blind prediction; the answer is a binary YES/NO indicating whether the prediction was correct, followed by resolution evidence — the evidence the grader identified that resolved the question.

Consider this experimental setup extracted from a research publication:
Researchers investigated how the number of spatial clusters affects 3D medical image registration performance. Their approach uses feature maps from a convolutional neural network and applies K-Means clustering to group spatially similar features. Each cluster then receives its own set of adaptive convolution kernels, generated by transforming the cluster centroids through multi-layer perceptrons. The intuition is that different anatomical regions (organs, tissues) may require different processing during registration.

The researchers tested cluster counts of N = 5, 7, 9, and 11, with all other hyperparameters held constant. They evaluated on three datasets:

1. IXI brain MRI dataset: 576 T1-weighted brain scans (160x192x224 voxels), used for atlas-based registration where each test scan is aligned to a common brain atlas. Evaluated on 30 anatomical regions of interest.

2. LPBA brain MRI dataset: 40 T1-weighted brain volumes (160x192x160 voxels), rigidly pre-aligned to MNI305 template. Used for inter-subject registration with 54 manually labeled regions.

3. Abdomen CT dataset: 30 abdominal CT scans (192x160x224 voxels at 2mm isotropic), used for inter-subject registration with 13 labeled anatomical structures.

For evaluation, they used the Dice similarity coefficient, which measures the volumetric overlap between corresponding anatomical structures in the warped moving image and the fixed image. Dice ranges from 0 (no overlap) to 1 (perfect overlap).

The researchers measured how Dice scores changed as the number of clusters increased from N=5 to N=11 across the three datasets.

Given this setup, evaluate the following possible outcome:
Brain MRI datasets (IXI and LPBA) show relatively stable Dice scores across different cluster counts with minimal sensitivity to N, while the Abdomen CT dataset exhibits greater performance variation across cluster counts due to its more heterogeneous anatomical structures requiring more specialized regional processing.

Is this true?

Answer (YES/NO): NO